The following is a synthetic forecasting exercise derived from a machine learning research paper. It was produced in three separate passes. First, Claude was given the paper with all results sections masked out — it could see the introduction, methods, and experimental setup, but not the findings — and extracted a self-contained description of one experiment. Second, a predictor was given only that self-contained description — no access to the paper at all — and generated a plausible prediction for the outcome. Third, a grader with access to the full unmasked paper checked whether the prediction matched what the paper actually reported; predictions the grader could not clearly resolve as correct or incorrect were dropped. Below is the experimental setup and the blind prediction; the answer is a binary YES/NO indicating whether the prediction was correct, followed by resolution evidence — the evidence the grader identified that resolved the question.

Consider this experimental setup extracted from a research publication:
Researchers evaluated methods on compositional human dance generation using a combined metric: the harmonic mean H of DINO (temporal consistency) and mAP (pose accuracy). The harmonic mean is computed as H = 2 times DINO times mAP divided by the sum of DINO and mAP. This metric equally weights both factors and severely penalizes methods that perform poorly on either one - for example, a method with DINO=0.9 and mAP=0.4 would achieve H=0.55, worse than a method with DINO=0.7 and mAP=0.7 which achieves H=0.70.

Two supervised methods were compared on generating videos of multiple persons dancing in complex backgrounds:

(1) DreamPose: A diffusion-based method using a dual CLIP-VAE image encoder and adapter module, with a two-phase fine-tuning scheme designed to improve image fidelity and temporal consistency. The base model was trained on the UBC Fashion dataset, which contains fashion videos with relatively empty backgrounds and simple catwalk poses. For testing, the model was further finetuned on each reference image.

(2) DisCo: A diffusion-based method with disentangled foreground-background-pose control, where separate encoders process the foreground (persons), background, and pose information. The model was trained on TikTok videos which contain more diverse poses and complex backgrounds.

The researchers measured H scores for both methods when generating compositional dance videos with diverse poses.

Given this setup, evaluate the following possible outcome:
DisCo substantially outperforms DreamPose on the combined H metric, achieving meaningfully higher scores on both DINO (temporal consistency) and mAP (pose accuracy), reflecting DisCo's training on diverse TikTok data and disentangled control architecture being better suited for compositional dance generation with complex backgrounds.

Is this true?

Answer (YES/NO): NO